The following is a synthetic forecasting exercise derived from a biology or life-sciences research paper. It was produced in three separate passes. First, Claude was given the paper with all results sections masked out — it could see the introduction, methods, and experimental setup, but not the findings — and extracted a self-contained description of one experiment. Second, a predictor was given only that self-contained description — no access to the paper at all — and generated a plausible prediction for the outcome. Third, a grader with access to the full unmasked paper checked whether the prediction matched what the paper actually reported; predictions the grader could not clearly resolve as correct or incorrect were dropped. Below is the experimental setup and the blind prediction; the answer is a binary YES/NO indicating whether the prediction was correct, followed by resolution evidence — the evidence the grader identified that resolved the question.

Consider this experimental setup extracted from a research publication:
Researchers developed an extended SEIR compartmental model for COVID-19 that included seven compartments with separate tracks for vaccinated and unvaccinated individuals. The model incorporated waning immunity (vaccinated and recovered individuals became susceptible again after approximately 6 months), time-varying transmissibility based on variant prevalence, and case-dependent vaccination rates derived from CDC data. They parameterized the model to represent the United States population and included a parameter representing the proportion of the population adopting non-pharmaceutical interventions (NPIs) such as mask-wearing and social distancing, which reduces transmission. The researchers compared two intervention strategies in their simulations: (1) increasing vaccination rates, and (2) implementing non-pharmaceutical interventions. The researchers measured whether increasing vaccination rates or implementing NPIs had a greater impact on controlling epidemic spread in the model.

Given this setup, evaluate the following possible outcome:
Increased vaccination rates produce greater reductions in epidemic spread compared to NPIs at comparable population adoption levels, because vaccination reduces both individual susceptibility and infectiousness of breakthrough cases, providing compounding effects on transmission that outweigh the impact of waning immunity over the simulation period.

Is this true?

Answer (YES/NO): NO